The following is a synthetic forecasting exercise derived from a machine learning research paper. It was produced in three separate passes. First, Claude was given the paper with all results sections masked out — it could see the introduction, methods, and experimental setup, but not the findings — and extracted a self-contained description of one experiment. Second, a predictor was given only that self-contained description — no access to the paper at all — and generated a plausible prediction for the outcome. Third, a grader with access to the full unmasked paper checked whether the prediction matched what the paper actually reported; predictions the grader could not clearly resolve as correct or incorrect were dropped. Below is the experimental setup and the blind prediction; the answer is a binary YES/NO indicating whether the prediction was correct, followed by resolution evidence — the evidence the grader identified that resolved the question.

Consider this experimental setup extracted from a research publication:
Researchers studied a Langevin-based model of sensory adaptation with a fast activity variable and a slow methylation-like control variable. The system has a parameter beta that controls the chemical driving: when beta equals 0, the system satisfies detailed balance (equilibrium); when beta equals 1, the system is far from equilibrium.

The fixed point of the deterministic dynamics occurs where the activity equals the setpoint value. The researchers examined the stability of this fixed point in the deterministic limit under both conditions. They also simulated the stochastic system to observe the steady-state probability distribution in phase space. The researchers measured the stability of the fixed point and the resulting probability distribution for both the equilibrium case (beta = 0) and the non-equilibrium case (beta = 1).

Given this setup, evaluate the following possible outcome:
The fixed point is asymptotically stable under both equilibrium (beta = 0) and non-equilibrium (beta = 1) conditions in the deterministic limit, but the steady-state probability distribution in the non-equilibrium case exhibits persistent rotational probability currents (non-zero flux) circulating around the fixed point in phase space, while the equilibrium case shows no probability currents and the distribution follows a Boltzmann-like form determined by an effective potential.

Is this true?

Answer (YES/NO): NO